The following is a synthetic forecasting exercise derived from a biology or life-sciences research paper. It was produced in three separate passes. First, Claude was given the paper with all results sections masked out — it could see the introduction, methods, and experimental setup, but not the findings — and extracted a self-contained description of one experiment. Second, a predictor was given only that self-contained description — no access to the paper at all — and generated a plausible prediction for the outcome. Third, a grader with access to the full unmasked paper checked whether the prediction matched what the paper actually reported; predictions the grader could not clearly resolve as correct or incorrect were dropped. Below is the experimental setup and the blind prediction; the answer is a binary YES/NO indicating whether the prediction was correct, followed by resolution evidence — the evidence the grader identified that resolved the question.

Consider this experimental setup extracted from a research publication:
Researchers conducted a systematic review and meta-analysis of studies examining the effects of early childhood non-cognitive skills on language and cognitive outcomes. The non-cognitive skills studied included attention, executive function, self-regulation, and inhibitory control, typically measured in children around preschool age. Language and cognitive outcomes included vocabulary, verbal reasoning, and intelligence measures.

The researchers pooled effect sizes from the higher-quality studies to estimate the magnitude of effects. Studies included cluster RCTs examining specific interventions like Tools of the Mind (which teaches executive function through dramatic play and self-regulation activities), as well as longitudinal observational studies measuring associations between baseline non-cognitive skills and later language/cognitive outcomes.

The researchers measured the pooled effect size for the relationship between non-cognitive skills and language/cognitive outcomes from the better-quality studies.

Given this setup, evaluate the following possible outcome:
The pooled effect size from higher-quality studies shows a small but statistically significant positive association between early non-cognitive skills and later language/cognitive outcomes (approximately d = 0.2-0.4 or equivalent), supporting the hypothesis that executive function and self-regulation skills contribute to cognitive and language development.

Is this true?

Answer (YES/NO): NO